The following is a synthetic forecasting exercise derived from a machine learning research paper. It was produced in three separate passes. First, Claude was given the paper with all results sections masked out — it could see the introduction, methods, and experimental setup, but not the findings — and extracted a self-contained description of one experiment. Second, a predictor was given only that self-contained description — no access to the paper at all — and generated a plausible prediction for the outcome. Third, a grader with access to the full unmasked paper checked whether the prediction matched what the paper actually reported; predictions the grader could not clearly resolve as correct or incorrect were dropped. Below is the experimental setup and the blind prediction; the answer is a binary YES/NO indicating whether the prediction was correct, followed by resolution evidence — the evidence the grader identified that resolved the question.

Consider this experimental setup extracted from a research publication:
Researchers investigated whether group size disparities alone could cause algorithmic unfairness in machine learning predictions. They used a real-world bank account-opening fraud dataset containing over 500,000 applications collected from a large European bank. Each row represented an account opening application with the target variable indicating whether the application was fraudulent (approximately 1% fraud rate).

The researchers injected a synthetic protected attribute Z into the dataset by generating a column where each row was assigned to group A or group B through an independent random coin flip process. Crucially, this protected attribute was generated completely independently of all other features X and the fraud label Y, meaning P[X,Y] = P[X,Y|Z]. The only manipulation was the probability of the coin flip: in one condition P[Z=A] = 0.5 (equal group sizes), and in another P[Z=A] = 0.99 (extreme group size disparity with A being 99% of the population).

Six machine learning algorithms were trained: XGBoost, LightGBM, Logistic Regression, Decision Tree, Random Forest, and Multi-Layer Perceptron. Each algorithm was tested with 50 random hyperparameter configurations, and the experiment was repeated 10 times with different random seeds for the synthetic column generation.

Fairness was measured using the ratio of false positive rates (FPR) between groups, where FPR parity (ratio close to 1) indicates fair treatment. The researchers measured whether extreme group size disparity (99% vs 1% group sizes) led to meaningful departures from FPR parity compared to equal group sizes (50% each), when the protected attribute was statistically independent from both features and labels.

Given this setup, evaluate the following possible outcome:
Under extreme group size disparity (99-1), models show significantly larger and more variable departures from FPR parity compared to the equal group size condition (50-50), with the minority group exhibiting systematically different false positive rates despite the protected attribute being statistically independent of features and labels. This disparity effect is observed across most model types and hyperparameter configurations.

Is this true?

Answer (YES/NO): NO